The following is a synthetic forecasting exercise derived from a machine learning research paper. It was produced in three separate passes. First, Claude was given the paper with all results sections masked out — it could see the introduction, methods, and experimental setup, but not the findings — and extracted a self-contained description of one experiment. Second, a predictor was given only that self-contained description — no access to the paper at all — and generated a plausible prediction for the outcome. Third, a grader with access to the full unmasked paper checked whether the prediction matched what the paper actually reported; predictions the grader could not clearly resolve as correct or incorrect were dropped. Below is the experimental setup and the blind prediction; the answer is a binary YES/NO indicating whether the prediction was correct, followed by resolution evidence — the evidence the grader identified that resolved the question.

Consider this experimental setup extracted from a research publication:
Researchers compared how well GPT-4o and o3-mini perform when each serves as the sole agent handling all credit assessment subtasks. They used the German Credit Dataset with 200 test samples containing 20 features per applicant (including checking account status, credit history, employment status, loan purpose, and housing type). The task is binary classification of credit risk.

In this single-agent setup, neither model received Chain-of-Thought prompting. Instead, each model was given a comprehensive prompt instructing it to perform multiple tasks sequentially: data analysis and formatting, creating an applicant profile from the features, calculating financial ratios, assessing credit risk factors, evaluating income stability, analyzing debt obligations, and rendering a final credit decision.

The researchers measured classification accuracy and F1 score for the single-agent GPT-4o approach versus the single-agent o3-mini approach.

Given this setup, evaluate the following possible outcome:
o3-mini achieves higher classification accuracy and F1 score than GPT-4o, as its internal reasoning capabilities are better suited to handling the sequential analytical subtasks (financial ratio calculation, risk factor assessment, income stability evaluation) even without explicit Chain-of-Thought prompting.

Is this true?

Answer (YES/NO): YES